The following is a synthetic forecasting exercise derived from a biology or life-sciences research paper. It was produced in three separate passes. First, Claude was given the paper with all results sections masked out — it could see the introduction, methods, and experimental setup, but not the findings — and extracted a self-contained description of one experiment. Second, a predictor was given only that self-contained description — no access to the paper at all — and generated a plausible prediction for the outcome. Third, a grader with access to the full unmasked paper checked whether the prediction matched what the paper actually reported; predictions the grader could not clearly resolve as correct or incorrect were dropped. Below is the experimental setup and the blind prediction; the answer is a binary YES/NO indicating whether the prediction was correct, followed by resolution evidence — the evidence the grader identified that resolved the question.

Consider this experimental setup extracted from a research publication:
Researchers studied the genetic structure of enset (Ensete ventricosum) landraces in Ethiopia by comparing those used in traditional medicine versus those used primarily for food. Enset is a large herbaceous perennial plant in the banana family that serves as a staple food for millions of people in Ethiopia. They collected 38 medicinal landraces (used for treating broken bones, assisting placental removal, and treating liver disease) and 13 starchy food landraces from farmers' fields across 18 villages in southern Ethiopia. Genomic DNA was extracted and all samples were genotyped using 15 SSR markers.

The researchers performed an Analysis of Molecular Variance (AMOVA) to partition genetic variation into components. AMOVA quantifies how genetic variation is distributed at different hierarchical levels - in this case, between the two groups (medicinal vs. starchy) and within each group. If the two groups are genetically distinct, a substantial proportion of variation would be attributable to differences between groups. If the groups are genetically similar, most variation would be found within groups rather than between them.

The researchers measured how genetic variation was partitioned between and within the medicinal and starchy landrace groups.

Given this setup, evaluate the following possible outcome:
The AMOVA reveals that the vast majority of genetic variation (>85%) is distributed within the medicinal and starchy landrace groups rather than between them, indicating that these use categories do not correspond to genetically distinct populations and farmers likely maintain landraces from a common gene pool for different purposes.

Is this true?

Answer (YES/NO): YES